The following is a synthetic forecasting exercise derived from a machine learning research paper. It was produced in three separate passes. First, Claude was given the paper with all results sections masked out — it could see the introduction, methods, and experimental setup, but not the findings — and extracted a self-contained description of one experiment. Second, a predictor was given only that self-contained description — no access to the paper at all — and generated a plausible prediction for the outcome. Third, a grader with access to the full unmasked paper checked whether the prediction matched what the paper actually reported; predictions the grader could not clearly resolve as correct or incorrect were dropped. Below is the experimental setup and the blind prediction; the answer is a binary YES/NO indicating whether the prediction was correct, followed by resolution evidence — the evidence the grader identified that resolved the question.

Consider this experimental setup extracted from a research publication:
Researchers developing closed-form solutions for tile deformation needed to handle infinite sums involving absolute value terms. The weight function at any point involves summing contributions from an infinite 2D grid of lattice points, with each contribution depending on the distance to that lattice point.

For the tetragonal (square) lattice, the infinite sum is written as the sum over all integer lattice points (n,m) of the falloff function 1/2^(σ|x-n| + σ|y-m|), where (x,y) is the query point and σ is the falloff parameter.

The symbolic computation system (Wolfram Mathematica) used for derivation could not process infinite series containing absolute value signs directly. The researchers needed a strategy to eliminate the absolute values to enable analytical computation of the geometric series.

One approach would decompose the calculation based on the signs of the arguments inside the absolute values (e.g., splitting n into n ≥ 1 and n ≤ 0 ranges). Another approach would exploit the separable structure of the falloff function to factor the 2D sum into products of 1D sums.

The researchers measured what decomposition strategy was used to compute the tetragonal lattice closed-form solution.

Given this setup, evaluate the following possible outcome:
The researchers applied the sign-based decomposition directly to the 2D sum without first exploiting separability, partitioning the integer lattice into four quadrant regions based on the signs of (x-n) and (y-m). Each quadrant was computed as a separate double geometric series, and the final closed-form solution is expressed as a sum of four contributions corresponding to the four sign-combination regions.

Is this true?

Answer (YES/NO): YES